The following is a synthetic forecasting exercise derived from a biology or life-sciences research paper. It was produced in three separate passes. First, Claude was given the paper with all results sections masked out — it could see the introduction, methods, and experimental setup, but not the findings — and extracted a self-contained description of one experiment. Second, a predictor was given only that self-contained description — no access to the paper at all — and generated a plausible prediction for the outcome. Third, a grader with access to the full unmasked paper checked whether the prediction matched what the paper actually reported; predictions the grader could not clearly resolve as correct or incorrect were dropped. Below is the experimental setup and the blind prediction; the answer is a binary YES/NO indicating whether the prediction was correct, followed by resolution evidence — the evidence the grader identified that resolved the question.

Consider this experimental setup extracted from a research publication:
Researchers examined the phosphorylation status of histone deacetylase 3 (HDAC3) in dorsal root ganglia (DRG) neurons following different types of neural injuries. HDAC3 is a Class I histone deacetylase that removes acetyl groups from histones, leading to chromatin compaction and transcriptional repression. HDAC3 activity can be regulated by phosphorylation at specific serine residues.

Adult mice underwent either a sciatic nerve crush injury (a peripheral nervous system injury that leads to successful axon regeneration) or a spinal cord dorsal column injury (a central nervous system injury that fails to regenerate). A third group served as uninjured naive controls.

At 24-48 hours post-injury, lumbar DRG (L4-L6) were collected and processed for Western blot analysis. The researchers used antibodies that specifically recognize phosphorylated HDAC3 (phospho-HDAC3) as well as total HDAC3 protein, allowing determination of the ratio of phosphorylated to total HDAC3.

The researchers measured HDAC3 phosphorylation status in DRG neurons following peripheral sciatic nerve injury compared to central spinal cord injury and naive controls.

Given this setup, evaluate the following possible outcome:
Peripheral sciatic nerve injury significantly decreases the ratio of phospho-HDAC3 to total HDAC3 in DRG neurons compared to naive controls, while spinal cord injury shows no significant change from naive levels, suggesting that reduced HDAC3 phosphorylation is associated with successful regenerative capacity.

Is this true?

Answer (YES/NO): YES